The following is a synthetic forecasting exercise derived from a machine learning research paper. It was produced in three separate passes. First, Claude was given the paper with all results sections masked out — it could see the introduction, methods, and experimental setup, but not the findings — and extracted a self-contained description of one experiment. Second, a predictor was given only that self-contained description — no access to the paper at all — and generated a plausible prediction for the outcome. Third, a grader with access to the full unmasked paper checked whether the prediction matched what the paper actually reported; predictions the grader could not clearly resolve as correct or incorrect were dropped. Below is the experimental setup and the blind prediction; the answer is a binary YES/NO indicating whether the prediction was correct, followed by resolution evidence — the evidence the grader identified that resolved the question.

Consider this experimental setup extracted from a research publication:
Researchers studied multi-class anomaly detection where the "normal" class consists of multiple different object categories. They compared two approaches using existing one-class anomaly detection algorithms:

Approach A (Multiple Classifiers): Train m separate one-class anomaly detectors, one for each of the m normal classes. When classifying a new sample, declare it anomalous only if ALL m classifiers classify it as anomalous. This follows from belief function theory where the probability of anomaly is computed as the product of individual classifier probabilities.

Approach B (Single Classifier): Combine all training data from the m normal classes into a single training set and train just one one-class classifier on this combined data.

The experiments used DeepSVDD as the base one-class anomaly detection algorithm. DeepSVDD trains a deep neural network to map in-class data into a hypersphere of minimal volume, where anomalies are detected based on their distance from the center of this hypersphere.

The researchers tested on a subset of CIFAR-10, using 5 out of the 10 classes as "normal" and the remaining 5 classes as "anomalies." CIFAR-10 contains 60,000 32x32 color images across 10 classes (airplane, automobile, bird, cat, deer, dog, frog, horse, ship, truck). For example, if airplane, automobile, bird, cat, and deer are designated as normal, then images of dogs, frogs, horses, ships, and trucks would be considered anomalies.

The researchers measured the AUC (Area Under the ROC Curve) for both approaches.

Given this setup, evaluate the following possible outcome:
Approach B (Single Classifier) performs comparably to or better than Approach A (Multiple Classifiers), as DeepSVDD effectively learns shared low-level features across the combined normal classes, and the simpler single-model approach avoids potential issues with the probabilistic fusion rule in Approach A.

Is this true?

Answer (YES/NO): YES